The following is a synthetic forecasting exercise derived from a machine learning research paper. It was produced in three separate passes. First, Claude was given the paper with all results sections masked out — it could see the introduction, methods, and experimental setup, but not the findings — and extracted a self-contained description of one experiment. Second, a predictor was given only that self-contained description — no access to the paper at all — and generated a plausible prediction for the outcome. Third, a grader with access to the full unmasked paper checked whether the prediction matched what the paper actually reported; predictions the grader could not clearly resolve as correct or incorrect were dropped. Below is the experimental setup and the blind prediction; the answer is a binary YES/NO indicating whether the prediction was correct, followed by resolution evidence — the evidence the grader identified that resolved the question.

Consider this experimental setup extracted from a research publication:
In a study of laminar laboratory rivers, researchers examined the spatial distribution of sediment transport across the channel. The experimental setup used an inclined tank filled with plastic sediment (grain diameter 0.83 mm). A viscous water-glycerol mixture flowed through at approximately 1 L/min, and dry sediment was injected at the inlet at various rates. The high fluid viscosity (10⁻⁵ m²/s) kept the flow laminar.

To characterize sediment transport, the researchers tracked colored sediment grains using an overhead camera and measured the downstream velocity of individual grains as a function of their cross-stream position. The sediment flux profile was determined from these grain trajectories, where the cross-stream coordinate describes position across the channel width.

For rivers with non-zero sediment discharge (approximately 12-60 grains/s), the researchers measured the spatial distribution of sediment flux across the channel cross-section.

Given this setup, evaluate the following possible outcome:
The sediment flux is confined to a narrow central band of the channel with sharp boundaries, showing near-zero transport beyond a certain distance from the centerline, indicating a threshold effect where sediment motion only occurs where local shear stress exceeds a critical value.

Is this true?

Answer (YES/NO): YES